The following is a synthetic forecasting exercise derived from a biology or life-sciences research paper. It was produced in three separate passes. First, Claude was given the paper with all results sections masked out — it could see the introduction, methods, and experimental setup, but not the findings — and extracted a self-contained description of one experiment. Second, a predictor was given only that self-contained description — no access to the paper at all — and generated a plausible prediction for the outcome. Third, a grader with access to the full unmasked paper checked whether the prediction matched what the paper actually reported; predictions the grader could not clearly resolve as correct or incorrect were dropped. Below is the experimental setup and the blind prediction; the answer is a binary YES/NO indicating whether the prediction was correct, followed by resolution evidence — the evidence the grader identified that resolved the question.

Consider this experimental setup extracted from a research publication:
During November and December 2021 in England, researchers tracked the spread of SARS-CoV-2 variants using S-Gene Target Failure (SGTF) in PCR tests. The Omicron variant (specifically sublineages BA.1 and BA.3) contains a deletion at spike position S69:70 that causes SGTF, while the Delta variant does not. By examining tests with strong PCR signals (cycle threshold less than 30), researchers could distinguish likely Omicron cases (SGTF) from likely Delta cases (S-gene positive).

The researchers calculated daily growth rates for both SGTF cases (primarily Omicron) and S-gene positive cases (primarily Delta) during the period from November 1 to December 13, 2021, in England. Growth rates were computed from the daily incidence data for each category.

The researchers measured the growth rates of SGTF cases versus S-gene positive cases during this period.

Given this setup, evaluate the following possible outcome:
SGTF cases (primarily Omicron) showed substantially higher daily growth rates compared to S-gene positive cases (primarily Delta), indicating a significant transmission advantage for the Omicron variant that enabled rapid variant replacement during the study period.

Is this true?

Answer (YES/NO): YES